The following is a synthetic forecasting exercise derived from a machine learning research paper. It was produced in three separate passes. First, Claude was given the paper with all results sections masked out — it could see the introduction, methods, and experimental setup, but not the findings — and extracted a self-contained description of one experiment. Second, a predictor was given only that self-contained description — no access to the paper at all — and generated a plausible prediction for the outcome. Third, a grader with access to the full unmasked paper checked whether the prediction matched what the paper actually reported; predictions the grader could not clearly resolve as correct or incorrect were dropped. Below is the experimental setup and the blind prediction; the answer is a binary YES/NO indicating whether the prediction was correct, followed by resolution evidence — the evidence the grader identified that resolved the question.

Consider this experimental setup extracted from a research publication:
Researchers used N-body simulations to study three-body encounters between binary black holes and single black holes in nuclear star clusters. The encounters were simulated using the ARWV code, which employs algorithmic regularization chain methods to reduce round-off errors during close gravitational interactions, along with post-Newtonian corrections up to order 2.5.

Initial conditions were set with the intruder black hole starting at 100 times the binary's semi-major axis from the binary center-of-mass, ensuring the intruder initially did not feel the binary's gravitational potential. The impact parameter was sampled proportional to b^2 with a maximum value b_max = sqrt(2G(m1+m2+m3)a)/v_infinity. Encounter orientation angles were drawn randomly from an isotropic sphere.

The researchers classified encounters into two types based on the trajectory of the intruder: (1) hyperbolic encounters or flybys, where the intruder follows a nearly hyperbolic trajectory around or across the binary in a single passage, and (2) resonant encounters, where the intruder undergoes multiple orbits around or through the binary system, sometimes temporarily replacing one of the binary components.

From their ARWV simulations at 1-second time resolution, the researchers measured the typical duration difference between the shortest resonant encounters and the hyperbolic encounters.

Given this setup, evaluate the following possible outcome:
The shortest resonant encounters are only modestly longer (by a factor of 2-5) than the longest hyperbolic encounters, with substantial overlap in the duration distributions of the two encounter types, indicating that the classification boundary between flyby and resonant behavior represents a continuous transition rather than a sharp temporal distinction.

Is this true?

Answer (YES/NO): NO